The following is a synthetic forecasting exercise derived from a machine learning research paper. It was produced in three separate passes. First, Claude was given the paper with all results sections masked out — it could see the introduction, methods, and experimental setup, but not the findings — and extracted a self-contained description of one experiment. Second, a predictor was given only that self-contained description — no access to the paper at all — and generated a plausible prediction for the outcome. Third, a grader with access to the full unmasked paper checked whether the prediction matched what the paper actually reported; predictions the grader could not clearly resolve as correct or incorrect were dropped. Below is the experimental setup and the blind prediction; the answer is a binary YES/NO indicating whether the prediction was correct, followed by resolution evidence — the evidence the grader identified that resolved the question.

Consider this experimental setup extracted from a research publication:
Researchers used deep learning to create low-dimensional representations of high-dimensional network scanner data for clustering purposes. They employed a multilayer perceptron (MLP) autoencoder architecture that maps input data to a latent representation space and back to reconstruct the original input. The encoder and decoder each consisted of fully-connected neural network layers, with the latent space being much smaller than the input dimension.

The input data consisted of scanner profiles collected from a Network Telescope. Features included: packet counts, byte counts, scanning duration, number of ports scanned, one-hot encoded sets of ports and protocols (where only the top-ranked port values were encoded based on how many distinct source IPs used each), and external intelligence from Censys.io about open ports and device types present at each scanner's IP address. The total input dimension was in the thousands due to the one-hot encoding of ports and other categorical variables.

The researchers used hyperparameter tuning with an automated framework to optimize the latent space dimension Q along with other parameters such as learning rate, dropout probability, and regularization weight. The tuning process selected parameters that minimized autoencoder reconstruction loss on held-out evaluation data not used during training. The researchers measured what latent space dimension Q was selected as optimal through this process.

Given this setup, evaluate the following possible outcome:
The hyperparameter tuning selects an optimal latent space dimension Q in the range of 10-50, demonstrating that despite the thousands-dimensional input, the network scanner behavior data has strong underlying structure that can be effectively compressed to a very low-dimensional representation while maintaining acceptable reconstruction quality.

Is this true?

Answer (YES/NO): YES